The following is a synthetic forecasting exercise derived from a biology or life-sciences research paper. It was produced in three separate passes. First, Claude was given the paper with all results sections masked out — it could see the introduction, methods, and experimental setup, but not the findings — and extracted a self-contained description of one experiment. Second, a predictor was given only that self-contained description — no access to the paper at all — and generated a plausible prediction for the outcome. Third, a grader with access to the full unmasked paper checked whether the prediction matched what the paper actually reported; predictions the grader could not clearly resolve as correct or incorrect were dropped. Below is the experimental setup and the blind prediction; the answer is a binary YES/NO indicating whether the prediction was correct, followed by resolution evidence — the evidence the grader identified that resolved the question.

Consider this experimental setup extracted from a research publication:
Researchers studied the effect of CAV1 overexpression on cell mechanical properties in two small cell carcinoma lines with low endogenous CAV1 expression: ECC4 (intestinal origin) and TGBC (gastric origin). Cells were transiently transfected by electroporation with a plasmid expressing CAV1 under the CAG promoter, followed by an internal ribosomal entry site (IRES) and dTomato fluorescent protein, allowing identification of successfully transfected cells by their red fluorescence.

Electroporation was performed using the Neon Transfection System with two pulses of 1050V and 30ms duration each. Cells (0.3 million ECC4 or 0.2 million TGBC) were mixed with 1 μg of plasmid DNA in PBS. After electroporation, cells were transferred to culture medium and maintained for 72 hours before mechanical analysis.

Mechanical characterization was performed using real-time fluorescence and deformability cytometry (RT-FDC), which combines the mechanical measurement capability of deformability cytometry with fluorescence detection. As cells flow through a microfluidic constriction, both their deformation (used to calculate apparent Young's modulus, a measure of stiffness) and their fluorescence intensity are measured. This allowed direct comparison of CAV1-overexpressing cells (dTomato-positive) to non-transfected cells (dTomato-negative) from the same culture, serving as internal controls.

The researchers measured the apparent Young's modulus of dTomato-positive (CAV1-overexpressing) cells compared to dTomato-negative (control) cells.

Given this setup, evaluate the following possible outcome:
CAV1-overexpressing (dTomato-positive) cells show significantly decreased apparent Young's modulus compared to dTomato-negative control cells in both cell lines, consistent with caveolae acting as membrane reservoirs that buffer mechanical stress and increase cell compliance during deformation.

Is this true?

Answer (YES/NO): NO